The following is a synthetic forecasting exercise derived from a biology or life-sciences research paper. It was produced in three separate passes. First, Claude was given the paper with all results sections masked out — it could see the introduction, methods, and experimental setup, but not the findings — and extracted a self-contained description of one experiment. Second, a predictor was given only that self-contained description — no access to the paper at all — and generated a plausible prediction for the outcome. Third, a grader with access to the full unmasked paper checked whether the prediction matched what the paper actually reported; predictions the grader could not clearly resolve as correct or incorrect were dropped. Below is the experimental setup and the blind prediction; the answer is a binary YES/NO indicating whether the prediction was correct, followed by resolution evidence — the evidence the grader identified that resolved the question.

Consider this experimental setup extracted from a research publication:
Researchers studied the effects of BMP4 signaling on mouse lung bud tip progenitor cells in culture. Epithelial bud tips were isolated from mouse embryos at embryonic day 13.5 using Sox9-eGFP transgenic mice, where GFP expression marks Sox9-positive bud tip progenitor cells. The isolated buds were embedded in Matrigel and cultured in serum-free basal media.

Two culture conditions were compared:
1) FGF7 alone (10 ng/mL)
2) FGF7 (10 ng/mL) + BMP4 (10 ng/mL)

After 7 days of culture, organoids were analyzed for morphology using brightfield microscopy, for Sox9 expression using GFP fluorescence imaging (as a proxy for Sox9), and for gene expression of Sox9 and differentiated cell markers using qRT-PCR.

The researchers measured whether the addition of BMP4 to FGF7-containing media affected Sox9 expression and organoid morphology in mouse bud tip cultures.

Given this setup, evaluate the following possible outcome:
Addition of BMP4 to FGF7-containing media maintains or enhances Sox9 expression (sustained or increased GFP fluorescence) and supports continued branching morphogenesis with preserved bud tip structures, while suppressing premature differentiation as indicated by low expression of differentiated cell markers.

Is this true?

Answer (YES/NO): NO